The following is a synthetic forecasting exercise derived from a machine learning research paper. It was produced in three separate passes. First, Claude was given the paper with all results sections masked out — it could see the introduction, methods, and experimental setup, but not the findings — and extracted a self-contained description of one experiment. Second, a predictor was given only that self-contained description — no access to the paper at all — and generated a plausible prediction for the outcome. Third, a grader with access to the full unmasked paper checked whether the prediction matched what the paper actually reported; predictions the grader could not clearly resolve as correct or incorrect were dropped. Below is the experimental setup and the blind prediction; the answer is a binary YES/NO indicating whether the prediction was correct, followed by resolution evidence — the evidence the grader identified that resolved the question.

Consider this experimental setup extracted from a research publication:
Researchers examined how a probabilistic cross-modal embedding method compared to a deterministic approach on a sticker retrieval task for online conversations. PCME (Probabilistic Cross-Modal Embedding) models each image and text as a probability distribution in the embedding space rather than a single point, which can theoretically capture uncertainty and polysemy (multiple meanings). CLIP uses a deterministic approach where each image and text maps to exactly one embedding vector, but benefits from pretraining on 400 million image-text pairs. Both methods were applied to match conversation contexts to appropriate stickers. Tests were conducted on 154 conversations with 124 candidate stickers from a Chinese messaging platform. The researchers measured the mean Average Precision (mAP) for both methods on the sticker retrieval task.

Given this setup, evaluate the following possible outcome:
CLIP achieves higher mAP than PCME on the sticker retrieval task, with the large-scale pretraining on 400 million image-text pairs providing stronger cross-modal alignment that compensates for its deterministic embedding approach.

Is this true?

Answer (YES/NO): YES